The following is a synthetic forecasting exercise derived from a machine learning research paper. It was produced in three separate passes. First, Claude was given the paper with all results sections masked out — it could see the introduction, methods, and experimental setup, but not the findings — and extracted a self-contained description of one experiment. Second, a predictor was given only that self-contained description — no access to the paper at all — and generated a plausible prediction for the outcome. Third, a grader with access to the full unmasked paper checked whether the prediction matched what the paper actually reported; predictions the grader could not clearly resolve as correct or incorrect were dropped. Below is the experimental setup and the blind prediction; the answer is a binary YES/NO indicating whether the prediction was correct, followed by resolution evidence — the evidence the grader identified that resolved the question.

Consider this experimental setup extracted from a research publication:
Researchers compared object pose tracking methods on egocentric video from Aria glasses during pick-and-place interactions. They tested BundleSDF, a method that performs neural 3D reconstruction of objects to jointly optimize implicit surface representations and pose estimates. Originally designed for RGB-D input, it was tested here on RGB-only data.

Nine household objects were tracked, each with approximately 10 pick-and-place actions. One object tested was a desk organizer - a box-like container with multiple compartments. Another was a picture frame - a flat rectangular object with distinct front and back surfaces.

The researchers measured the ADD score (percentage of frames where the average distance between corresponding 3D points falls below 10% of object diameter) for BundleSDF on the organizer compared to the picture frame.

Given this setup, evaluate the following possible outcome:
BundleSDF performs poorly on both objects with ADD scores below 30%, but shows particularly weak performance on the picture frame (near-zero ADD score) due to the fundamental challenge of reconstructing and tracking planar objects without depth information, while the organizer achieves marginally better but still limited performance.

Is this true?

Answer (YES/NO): NO